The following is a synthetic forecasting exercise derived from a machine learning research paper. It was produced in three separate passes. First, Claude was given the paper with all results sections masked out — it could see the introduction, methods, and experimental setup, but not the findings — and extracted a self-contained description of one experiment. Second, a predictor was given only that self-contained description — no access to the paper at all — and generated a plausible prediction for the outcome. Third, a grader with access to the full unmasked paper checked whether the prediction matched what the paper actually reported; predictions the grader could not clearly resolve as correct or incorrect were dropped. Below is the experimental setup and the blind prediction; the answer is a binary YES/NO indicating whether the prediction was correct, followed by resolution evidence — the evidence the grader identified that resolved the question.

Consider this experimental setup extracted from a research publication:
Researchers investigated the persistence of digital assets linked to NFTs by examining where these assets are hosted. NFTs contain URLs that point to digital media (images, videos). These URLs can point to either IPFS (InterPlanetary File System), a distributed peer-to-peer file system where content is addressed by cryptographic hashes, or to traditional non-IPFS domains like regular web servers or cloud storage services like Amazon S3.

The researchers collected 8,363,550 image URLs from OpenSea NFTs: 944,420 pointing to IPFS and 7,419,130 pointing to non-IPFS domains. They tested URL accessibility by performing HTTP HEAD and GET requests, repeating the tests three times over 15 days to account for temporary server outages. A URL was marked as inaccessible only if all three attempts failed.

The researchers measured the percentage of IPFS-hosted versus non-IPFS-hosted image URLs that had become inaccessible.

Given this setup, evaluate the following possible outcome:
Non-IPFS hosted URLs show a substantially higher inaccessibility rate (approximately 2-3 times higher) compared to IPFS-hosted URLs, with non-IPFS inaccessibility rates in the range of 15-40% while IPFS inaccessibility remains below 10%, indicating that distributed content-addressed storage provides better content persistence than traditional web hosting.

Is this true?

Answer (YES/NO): NO